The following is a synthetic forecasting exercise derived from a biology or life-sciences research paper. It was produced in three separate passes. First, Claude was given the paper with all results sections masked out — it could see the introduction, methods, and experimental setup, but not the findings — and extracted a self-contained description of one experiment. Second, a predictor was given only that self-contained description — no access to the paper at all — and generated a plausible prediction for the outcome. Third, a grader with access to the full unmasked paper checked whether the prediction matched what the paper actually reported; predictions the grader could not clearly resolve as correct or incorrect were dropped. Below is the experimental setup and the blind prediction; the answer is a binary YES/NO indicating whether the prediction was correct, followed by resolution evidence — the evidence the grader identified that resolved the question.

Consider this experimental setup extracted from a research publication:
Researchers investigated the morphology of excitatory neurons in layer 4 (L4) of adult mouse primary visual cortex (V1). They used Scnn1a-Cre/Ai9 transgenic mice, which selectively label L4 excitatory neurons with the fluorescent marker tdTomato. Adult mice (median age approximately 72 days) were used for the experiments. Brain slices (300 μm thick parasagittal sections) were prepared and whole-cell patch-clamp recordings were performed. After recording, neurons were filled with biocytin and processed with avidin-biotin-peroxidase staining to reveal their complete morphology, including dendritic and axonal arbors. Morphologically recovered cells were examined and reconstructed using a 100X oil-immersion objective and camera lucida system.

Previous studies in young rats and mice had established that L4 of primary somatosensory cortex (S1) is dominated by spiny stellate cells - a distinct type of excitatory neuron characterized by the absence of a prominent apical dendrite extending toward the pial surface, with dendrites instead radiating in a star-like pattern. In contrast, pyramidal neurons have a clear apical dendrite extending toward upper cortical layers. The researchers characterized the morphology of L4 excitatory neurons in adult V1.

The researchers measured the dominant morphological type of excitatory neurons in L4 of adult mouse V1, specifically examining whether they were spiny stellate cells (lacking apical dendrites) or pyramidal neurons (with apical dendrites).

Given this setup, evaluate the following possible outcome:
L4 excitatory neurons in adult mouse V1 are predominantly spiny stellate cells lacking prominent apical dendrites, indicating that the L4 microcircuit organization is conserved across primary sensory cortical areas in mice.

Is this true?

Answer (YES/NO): NO